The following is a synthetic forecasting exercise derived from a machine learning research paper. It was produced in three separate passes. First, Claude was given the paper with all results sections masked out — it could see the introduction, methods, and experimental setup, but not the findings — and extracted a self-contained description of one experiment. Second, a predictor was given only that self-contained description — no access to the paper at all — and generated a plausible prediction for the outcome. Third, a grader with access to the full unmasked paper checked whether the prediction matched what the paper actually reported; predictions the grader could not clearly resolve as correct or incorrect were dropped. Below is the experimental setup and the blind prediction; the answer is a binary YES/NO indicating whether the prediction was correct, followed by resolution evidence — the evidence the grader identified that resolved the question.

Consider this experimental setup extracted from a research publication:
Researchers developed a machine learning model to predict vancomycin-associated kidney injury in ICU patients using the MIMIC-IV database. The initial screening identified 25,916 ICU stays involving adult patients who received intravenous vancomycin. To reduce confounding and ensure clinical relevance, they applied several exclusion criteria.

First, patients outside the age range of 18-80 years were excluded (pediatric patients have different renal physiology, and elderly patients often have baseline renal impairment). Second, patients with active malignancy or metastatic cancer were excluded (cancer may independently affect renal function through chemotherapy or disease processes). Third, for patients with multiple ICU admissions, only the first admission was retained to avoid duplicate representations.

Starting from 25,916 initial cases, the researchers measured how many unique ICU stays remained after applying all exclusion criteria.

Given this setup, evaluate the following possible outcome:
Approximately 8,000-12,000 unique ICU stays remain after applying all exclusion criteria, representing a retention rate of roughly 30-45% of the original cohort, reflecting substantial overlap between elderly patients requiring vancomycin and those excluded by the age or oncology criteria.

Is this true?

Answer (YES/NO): YES